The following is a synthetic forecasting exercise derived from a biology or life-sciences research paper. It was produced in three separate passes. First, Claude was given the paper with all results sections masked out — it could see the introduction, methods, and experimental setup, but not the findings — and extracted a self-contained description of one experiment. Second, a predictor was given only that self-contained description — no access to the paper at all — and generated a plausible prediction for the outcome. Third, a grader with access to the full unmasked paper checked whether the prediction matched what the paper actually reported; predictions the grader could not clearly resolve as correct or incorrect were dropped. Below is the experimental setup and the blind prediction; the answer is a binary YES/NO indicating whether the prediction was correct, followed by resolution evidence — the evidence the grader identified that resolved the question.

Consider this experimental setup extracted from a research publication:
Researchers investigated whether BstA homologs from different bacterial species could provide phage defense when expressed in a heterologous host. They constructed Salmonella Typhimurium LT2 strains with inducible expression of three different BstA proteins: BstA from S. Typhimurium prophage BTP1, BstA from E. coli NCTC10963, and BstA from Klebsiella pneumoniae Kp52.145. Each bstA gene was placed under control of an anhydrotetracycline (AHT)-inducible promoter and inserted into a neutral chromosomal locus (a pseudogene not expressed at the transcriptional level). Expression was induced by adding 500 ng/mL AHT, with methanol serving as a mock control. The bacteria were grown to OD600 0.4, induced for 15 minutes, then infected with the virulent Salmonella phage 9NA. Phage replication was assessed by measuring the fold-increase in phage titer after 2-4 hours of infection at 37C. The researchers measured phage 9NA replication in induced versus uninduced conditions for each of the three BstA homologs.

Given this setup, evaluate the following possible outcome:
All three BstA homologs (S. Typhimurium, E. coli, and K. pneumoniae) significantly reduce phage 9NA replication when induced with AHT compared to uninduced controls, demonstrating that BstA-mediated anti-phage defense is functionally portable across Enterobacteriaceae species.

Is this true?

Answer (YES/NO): YES